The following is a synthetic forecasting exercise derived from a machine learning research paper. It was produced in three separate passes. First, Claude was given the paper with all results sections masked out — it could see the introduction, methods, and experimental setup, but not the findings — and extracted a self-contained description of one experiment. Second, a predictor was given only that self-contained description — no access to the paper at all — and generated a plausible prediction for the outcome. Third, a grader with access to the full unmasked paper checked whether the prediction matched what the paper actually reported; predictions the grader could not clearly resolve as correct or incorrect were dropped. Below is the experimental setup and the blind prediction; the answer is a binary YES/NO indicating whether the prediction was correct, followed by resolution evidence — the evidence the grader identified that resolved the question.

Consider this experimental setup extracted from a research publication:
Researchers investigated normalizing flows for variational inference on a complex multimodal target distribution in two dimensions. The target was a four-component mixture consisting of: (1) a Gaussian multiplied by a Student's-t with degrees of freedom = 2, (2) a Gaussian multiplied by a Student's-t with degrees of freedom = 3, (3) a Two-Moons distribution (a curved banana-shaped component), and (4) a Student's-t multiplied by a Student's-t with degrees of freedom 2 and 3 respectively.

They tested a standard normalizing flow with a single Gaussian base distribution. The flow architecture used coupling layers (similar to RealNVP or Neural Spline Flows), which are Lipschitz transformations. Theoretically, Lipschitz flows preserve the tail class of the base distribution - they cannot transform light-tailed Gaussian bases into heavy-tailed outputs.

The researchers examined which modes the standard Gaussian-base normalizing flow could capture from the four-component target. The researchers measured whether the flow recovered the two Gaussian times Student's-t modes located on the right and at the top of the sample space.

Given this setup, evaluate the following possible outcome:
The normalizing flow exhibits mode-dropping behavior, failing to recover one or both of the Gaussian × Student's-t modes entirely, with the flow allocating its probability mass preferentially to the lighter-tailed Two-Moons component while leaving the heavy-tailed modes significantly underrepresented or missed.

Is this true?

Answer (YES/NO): NO